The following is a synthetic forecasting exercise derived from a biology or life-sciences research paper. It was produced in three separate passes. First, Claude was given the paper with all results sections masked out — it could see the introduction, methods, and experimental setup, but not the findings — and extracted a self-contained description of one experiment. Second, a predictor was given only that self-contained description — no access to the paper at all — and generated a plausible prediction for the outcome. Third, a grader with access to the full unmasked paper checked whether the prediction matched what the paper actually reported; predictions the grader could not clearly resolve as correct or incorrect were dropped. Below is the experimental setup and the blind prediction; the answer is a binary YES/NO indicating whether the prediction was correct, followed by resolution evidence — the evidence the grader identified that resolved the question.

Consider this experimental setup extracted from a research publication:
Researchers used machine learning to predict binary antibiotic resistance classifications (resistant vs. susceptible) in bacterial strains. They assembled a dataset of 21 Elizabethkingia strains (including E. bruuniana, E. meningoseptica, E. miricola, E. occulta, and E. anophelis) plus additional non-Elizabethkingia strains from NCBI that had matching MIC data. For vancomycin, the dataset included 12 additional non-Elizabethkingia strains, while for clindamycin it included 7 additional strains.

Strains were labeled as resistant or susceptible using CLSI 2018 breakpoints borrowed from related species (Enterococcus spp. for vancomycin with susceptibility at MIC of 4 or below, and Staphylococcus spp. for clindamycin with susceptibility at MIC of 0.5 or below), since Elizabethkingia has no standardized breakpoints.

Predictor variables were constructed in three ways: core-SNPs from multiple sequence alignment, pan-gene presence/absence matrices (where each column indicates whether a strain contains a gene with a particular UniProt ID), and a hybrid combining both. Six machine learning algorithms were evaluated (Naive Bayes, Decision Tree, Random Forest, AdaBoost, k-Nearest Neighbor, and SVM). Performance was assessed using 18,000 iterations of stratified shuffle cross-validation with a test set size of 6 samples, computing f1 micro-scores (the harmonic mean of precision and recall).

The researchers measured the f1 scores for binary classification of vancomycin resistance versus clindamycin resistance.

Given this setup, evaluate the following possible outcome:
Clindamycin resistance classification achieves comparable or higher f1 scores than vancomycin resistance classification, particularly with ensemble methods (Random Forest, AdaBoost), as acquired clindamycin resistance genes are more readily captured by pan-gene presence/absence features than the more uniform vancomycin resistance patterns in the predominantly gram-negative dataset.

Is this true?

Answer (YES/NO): NO